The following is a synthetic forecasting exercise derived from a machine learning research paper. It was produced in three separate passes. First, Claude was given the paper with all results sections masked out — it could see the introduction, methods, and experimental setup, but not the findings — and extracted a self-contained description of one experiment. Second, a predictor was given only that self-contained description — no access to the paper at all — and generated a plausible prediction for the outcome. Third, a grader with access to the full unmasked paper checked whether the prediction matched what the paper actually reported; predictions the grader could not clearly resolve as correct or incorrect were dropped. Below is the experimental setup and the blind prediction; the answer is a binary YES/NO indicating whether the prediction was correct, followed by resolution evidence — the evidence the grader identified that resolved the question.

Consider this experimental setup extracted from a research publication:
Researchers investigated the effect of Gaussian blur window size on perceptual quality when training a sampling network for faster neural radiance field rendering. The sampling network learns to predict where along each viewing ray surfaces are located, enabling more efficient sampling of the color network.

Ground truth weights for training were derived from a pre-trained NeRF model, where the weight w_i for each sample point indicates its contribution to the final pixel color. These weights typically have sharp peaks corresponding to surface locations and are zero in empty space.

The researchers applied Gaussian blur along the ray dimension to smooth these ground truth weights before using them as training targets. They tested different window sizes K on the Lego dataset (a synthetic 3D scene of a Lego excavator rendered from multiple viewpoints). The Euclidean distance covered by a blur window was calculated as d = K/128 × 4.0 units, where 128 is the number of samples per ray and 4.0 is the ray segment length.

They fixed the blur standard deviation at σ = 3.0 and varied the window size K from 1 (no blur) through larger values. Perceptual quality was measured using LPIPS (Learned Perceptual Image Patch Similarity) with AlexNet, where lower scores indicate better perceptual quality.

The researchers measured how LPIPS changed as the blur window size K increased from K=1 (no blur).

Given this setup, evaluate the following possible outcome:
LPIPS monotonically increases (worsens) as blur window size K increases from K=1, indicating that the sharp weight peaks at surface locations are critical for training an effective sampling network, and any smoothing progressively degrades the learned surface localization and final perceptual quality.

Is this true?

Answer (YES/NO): NO